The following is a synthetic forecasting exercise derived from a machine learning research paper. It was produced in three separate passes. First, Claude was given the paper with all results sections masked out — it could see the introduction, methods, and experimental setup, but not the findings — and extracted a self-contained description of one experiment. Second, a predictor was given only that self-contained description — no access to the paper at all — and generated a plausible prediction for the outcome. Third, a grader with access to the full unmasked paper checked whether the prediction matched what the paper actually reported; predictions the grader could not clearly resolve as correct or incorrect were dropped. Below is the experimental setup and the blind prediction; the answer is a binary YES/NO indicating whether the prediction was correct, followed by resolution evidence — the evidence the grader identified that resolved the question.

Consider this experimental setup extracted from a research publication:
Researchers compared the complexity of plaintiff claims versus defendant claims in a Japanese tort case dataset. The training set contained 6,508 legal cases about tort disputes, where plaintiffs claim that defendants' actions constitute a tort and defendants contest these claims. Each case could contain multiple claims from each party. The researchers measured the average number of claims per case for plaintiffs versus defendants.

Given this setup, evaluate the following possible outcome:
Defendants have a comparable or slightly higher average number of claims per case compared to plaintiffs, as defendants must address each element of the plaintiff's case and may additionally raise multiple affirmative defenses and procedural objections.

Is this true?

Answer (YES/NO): NO